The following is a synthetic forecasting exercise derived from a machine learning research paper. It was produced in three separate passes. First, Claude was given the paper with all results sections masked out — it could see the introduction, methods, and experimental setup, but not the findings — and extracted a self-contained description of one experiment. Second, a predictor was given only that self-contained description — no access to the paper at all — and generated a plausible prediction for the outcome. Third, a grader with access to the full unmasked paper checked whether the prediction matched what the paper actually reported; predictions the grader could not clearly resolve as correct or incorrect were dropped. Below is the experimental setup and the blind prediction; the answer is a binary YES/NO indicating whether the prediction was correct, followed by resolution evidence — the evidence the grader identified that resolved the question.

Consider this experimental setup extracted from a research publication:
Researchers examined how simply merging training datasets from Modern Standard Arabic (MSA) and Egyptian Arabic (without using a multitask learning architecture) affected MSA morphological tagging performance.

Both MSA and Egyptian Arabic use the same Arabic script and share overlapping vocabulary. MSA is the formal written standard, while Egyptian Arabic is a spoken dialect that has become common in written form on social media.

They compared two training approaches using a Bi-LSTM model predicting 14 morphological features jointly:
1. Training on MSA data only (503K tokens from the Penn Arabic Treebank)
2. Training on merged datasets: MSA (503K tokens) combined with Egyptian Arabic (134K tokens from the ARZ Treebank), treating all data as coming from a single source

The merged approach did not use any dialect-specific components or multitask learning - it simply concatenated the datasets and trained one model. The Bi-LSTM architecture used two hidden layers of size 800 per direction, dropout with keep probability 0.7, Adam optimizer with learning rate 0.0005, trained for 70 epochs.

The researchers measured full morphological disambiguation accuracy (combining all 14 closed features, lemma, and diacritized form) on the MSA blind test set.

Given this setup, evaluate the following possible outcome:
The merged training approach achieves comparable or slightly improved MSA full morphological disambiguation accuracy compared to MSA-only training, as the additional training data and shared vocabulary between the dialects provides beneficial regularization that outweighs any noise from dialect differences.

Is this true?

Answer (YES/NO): NO